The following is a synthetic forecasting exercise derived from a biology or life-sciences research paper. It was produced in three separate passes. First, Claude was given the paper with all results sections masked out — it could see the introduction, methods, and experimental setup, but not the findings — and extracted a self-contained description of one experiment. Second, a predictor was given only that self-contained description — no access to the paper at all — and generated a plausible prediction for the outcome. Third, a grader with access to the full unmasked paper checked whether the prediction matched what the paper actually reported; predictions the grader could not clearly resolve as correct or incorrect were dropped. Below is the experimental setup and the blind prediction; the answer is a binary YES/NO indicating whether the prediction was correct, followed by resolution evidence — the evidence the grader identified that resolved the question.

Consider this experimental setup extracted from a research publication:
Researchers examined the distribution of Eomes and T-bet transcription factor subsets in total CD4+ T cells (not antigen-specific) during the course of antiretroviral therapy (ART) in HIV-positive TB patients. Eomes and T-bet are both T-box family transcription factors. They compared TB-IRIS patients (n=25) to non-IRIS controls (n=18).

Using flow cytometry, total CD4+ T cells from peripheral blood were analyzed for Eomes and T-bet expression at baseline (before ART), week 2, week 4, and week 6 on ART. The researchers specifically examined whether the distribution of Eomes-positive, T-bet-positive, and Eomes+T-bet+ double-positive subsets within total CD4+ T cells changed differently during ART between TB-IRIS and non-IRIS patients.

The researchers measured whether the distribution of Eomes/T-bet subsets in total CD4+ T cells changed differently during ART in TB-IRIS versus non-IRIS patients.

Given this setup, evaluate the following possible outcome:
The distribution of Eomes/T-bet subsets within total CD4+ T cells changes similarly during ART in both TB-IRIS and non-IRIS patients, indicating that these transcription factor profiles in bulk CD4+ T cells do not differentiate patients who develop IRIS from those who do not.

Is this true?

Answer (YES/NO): NO